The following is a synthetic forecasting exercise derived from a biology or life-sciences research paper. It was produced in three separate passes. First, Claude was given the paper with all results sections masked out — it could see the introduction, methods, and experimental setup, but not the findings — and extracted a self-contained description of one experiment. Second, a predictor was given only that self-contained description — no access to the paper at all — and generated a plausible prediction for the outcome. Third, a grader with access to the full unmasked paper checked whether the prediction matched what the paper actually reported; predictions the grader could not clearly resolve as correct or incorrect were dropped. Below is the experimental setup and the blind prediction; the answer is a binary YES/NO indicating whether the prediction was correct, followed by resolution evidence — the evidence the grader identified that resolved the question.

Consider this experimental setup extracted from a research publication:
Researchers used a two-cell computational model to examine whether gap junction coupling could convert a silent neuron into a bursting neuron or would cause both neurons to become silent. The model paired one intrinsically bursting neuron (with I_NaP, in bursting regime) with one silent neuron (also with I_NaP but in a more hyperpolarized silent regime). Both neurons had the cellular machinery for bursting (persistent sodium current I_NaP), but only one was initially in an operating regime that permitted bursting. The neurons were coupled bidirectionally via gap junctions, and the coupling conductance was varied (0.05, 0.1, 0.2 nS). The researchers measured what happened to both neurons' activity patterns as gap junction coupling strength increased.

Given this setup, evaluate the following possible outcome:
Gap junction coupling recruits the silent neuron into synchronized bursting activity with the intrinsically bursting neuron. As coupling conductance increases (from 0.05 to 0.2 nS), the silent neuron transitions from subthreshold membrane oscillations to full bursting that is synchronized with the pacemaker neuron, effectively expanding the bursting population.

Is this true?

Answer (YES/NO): NO